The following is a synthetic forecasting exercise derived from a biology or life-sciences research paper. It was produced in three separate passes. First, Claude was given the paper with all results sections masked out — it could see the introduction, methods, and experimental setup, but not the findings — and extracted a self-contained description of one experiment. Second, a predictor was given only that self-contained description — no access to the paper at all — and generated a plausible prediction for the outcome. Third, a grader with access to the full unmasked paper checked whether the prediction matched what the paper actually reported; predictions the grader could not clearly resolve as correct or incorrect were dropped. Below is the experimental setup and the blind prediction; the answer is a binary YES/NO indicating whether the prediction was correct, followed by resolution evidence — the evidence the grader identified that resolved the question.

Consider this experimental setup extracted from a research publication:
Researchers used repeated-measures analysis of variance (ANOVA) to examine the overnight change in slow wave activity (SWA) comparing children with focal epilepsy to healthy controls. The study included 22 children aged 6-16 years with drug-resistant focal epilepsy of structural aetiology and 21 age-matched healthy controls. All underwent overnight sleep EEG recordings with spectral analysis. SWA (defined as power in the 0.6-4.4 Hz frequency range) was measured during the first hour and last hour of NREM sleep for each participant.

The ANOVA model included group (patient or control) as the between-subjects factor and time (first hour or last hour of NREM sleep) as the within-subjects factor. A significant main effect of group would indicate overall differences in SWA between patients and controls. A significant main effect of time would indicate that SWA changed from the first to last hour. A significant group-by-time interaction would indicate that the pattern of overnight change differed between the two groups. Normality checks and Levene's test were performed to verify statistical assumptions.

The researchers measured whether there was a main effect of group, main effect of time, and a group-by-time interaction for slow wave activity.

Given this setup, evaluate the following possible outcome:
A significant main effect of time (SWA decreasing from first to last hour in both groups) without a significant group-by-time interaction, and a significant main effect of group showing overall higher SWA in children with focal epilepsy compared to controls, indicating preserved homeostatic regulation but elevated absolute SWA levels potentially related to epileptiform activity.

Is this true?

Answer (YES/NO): NO